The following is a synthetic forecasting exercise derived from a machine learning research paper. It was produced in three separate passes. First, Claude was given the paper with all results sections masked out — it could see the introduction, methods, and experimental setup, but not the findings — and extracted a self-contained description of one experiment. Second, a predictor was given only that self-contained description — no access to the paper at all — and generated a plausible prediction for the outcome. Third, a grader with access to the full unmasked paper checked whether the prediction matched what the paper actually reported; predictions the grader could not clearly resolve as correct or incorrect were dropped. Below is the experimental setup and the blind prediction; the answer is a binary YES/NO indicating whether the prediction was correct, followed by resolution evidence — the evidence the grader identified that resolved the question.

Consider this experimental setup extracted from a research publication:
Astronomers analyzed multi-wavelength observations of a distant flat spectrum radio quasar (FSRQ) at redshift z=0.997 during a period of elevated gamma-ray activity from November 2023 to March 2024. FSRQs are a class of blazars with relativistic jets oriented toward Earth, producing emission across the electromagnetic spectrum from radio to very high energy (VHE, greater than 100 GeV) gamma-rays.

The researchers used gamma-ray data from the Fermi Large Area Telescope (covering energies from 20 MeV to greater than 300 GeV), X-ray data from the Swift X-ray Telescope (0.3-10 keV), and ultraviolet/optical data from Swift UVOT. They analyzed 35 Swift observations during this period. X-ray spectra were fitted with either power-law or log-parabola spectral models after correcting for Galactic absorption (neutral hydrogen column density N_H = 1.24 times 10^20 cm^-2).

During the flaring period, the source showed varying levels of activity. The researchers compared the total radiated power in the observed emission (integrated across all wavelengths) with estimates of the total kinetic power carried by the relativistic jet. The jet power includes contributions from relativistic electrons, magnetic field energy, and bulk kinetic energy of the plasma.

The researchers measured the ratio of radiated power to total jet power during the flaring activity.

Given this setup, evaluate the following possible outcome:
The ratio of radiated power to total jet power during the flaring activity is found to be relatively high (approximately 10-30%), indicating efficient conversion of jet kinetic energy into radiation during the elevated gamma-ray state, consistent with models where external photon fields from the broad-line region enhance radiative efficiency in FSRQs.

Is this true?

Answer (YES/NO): NO